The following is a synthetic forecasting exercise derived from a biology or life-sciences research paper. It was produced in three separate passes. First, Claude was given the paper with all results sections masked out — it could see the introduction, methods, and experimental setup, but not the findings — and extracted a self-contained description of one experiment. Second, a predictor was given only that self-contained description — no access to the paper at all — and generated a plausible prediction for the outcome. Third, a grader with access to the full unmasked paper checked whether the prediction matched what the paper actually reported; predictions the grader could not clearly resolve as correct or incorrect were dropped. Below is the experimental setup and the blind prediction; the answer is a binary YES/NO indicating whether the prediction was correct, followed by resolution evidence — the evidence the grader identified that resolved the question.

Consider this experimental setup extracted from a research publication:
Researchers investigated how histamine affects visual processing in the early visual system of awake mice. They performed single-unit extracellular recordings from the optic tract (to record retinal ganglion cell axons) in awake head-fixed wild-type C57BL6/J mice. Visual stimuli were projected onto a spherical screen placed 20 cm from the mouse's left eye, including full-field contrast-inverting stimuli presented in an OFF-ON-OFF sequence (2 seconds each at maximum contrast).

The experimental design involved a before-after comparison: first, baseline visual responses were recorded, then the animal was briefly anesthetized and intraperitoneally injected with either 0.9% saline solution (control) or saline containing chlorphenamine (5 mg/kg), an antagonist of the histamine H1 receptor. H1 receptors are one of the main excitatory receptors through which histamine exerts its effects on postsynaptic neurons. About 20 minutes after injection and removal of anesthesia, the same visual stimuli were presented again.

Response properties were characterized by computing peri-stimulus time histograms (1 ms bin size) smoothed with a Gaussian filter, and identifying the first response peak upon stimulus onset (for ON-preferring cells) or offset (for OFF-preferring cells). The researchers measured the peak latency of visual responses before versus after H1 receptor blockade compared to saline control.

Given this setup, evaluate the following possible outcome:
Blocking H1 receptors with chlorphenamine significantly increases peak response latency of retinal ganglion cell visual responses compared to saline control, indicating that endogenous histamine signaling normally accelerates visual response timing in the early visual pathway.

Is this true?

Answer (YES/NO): NO